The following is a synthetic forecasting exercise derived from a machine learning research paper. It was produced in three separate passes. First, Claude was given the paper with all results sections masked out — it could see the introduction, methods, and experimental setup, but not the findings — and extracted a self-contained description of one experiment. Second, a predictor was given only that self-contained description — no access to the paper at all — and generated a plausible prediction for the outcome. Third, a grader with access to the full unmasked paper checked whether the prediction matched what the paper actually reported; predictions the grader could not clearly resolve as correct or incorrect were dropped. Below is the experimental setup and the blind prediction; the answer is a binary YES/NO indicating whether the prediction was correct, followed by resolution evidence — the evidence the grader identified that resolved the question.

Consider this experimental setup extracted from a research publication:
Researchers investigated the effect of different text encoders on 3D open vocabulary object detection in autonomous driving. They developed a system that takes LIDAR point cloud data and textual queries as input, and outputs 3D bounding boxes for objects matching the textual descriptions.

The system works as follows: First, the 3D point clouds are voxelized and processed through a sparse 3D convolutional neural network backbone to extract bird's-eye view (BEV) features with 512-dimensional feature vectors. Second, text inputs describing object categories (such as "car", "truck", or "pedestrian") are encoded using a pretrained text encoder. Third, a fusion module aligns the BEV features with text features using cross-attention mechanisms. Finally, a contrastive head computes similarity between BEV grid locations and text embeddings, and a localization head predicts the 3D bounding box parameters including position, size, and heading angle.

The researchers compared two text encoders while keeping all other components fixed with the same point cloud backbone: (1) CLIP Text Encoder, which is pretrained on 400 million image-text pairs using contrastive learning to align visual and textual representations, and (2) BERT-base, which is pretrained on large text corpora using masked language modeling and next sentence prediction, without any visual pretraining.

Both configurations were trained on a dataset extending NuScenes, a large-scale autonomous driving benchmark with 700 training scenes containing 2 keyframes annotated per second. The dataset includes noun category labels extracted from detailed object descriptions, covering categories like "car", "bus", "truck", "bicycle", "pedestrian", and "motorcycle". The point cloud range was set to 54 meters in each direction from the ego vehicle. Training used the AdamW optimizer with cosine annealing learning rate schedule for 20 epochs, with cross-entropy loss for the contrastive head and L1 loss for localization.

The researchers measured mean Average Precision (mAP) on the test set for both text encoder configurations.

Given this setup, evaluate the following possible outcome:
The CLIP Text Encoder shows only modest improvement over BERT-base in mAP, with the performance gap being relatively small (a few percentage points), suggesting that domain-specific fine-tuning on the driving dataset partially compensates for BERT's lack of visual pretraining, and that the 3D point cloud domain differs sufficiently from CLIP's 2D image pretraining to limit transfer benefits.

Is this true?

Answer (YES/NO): YES